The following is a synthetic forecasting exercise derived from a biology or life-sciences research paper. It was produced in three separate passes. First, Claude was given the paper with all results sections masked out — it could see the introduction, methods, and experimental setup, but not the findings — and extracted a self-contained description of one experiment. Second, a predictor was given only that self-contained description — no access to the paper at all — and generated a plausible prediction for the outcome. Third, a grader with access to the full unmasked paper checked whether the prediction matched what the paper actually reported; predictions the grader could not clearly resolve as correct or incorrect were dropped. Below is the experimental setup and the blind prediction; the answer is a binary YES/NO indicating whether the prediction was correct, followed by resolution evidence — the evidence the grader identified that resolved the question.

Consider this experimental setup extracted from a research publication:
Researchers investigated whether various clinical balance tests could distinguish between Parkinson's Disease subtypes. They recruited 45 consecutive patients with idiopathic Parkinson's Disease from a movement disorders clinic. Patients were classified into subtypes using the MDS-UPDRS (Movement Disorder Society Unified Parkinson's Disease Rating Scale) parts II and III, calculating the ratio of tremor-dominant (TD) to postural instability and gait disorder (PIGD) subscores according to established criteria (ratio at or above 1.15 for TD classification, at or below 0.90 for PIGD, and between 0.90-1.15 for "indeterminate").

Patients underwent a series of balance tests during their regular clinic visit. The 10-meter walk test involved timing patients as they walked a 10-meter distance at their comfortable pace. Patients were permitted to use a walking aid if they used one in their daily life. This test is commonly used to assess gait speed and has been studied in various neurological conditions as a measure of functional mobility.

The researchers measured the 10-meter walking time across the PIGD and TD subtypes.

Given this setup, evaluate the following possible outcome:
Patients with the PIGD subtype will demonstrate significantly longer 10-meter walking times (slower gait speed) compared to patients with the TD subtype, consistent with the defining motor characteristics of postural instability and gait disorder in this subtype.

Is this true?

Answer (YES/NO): NO